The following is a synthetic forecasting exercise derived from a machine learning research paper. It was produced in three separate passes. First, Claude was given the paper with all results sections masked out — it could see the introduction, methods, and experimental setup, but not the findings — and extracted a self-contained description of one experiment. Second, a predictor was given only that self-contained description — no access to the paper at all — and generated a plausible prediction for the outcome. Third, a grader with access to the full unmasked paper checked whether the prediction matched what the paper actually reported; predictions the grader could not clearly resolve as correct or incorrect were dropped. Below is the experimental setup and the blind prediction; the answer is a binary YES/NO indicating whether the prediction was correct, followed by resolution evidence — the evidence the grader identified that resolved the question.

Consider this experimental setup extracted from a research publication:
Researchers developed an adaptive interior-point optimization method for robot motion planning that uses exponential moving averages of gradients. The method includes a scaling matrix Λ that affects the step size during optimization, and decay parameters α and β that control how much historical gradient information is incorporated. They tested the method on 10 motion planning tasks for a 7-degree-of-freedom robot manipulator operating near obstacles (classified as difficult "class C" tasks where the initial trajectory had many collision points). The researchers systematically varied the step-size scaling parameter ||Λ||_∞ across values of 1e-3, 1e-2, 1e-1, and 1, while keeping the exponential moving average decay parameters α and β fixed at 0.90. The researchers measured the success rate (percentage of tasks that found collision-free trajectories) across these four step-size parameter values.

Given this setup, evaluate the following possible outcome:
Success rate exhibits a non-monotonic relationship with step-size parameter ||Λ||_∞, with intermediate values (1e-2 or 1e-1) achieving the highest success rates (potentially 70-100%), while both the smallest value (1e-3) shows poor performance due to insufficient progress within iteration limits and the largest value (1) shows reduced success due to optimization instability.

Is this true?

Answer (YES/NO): NO